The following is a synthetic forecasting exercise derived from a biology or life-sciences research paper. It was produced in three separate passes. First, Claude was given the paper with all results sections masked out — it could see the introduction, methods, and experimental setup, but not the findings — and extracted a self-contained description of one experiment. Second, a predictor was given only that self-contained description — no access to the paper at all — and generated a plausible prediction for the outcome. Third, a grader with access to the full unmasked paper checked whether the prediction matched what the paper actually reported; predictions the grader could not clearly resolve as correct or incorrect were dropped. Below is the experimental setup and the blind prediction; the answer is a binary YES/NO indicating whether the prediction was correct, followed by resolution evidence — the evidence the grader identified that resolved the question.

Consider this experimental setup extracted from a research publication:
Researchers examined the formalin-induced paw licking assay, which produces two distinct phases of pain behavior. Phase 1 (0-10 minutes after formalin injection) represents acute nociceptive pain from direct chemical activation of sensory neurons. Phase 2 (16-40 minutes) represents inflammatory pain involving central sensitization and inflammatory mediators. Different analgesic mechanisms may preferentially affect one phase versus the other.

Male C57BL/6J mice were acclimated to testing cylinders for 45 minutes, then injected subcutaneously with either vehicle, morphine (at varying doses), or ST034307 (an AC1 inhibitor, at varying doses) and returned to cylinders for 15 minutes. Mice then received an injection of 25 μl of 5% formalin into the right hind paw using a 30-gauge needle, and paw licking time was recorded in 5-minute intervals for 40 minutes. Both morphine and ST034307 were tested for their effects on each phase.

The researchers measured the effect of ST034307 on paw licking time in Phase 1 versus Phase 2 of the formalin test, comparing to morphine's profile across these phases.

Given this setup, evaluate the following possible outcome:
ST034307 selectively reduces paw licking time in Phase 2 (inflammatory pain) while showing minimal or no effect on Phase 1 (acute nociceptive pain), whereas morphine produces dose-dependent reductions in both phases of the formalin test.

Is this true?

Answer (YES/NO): YES